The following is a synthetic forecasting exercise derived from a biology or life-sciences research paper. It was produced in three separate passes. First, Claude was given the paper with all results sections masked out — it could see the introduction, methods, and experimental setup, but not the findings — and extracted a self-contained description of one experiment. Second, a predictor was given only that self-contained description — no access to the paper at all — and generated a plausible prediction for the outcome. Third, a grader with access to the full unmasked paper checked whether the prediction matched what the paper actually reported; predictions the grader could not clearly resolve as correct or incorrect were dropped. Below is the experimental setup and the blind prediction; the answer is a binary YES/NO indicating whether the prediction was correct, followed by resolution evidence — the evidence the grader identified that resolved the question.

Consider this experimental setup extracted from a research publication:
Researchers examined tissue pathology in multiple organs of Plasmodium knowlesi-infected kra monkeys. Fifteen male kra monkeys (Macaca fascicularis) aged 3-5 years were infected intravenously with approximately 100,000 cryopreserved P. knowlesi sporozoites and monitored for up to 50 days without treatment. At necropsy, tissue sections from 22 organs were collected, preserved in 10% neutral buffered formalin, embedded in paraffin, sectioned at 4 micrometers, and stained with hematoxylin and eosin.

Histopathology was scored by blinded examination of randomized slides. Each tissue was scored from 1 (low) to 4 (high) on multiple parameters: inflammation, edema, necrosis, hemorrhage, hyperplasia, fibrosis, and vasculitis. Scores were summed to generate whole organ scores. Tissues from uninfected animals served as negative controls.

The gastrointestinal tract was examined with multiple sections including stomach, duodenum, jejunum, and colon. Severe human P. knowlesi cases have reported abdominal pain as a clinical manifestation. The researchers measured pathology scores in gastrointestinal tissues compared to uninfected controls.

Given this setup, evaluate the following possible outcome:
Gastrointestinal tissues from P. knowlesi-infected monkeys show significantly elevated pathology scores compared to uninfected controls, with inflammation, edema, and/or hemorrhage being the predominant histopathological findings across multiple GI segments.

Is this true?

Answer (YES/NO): NO